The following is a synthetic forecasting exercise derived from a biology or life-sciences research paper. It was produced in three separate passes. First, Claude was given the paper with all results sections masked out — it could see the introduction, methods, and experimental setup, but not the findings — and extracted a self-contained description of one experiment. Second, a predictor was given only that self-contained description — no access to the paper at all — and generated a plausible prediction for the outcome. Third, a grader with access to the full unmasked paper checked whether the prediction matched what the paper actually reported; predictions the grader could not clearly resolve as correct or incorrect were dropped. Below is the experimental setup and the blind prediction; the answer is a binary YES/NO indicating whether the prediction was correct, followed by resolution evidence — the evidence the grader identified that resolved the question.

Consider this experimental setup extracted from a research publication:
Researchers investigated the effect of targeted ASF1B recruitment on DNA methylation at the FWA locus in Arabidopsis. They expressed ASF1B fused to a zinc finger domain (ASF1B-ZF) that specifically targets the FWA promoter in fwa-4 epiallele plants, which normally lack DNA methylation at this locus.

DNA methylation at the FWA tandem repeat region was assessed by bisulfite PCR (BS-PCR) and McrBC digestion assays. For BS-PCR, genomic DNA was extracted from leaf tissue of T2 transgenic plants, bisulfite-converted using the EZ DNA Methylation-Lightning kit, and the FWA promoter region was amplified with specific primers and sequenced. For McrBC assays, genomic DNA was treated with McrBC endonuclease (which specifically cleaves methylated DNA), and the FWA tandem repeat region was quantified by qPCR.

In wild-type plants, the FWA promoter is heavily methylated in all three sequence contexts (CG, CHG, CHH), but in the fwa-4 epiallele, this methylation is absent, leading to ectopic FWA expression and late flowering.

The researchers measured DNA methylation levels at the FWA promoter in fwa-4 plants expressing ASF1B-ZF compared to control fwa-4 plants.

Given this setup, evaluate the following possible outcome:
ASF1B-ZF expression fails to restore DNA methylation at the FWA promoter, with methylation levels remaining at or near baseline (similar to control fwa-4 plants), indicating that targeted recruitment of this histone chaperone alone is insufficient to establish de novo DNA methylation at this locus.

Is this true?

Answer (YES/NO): YES